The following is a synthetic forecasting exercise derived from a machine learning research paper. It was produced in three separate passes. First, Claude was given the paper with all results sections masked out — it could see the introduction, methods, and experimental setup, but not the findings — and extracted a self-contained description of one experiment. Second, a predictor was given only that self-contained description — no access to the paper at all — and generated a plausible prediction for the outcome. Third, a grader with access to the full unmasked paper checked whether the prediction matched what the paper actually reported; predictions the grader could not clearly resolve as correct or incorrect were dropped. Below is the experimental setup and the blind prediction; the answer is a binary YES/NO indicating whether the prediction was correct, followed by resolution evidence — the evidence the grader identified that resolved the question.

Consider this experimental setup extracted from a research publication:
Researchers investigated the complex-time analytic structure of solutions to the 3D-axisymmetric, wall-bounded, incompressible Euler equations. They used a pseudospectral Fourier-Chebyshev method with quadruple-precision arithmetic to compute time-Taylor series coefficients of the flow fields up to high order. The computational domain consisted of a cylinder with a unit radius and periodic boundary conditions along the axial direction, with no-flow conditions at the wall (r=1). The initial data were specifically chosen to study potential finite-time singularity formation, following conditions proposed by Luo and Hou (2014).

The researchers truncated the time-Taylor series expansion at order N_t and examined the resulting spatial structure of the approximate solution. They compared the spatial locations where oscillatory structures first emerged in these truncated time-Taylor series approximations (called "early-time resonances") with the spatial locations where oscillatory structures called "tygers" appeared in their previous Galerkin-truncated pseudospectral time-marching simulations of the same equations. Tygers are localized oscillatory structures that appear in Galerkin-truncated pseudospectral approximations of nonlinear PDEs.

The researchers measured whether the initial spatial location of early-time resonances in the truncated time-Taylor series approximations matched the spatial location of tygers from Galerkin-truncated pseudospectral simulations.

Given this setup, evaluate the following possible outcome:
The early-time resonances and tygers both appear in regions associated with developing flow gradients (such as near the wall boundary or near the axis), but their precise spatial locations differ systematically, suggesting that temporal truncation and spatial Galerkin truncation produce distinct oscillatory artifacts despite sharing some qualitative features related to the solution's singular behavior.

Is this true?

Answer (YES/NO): YES